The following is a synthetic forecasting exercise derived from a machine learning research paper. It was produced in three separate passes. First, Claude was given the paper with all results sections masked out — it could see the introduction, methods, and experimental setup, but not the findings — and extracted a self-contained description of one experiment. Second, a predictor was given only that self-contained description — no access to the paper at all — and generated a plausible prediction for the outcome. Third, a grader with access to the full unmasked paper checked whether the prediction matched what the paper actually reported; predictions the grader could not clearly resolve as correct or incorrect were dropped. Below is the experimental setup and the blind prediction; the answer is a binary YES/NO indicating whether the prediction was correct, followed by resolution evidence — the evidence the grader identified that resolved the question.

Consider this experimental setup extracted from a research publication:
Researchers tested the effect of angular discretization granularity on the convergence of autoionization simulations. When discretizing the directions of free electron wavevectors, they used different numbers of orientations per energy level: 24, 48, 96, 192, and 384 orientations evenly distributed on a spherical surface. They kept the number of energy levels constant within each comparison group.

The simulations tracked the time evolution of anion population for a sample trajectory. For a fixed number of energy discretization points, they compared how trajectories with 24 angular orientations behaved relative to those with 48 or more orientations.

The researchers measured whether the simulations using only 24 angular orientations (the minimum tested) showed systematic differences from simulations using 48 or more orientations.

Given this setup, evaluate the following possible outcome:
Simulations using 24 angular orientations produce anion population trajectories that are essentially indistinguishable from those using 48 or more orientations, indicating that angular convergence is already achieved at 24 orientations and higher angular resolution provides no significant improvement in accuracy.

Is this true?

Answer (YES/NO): NO